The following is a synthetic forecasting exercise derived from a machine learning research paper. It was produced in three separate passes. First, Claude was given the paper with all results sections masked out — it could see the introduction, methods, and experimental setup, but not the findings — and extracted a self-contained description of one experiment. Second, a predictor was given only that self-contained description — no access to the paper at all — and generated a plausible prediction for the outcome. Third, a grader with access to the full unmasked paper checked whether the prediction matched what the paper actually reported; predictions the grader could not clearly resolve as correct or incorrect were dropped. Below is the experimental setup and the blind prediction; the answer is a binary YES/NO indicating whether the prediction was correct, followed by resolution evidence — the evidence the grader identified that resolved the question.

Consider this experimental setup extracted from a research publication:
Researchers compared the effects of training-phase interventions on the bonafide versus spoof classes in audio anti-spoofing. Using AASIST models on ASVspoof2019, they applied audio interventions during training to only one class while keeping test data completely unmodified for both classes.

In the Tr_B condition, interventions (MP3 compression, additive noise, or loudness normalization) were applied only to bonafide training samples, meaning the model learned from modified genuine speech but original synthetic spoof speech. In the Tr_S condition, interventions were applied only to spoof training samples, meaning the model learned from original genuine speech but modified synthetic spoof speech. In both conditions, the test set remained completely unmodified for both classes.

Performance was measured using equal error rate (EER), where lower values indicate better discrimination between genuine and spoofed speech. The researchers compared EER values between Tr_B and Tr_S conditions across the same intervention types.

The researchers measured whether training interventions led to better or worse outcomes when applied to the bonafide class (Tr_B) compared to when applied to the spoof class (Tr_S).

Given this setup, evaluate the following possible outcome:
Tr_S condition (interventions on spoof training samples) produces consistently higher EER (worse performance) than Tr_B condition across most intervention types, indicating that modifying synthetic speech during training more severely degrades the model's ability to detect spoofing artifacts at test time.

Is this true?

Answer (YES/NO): NO